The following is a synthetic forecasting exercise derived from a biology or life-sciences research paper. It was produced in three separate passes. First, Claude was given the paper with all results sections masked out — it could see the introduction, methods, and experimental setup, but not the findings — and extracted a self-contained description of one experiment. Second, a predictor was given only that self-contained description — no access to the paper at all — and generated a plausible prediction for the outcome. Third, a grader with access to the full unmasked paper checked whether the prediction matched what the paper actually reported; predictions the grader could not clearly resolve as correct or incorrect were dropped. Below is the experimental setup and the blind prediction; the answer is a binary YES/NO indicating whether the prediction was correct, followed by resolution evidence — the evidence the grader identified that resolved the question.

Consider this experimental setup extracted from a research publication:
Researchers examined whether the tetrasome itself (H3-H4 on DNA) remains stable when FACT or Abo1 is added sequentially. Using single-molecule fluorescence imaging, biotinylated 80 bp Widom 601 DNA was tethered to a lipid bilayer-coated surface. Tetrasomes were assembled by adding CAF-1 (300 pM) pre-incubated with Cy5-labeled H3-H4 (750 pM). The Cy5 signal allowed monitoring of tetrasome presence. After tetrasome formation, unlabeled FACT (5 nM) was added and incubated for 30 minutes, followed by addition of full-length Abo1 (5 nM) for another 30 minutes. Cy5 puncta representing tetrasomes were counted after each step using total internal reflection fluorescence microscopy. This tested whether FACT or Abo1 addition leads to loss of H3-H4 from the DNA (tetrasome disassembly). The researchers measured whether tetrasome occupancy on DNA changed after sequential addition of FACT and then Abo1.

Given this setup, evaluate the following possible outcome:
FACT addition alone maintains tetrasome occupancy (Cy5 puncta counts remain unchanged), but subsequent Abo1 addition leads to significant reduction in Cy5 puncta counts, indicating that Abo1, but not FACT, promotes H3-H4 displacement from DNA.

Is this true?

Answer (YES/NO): NO